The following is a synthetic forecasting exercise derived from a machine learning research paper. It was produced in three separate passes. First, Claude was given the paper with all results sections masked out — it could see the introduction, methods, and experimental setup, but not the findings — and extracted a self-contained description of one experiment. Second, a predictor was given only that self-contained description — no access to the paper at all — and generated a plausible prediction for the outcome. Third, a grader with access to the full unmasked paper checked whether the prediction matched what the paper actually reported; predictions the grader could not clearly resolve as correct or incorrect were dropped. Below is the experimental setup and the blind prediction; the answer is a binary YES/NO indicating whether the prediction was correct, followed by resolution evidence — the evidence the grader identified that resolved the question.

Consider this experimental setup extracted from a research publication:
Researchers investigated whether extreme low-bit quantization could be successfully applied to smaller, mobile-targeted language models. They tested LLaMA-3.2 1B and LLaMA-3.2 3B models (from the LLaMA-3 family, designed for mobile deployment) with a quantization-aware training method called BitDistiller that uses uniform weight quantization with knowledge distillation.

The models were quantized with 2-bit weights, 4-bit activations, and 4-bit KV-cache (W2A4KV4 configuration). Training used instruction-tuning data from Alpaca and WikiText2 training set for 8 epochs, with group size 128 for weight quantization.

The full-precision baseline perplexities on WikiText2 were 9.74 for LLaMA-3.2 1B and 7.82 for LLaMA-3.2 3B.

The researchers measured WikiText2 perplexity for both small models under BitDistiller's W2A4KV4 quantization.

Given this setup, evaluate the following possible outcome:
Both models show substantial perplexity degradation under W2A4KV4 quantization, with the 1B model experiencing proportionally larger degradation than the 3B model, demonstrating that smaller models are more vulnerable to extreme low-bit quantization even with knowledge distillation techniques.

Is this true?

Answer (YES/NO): NO